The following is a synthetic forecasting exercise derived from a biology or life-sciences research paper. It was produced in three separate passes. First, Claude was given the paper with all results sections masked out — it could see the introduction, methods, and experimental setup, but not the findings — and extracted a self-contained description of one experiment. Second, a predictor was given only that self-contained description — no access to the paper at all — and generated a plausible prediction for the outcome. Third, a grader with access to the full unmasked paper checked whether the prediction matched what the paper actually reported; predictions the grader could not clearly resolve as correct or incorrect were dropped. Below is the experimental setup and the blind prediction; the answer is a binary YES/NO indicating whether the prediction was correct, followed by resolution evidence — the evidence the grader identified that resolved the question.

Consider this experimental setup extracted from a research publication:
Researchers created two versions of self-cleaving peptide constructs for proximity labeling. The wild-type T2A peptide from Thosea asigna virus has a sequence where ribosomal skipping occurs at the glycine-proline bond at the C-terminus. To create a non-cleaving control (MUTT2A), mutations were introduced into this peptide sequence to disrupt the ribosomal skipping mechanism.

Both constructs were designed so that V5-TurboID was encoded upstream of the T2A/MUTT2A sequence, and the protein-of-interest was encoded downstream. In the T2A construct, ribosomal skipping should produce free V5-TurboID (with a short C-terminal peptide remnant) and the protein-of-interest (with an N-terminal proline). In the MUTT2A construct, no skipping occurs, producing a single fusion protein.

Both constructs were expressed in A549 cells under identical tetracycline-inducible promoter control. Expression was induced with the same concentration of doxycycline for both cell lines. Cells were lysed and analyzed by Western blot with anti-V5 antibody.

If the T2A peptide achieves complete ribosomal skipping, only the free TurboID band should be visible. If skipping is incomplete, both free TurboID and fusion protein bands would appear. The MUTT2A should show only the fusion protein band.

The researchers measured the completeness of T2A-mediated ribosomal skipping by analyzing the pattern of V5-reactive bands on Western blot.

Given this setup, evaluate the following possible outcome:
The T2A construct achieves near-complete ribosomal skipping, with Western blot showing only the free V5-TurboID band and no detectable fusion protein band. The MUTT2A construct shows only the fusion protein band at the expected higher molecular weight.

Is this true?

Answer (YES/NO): YES